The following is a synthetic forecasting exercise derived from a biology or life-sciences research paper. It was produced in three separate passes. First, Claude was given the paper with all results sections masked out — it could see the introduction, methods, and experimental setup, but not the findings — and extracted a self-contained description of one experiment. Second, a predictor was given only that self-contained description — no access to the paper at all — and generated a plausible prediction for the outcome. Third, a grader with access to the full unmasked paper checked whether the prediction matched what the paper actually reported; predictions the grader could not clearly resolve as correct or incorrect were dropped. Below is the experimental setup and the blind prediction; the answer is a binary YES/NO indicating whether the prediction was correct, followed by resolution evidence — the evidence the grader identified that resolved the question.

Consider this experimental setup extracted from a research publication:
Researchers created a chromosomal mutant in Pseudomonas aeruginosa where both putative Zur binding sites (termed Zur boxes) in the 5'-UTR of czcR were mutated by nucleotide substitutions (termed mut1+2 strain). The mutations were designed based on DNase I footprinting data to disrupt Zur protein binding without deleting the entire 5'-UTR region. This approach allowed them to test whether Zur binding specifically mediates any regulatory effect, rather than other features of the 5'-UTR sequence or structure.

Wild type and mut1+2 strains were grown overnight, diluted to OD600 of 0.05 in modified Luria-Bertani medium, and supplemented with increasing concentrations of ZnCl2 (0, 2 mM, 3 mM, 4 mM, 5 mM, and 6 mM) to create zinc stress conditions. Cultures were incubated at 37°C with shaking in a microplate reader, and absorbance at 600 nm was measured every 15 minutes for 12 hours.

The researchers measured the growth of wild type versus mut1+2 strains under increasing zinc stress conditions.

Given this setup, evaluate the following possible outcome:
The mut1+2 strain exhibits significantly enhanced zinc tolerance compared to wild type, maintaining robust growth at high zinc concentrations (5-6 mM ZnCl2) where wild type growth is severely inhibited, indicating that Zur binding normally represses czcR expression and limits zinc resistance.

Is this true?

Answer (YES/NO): NO